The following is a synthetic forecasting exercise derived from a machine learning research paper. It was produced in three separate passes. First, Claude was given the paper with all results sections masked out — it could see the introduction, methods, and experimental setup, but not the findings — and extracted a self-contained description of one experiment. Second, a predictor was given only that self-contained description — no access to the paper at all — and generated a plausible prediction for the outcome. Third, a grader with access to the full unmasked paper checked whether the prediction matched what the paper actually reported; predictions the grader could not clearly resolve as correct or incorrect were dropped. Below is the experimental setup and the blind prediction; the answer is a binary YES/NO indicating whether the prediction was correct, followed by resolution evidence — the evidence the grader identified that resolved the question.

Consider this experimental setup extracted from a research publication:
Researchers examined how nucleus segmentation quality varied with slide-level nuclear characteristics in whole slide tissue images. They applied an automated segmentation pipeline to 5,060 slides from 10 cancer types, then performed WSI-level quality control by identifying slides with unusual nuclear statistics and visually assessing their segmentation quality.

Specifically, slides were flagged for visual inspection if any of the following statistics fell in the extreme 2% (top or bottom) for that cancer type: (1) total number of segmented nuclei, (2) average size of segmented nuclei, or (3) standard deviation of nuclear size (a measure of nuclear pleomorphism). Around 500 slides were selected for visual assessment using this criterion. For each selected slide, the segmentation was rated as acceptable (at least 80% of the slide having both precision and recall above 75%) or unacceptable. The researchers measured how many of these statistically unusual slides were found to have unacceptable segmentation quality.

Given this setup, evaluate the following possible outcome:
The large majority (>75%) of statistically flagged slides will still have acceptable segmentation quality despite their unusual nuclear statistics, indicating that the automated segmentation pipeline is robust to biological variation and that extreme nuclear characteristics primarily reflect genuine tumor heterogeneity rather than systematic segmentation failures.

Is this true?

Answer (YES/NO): YES